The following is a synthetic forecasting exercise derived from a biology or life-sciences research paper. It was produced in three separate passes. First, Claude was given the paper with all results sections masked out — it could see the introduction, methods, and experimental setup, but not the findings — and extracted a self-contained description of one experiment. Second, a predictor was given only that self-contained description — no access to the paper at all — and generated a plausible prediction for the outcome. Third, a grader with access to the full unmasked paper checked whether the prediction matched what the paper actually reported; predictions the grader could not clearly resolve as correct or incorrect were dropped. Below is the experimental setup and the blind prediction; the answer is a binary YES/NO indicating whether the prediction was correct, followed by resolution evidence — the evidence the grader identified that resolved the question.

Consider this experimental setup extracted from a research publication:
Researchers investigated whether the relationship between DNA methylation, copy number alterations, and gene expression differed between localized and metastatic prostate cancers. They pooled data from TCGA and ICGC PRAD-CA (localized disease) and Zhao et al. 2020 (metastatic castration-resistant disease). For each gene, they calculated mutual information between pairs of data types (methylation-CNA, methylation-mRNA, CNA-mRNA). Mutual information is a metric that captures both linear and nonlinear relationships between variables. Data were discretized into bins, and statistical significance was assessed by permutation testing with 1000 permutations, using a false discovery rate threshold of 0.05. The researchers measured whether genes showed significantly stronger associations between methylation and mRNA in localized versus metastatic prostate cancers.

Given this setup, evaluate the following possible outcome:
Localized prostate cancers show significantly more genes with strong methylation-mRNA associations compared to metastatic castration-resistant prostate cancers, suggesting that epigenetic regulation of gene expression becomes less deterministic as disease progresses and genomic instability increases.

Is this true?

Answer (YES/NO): YES